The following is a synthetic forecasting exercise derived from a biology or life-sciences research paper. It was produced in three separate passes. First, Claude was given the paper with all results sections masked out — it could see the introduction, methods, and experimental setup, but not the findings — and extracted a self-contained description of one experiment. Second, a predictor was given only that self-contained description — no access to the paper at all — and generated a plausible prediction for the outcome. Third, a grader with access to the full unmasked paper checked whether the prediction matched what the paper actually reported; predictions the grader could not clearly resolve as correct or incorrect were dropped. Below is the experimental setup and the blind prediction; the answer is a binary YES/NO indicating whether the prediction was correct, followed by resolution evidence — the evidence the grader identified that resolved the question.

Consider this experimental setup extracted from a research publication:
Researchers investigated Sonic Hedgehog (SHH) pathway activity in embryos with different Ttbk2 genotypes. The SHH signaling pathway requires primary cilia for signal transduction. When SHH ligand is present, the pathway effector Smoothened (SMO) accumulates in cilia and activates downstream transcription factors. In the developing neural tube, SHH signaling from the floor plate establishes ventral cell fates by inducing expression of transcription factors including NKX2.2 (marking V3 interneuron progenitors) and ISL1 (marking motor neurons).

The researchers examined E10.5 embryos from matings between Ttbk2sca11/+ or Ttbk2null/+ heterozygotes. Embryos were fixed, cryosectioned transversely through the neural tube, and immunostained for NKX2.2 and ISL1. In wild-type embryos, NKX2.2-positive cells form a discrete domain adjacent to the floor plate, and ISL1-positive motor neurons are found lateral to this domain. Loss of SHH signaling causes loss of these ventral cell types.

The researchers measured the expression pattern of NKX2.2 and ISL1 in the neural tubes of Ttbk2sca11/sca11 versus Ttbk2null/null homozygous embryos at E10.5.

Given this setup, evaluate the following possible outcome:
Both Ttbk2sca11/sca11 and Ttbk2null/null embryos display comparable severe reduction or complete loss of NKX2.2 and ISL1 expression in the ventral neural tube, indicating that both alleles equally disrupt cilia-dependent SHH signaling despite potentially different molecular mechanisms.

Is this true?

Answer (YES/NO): YES